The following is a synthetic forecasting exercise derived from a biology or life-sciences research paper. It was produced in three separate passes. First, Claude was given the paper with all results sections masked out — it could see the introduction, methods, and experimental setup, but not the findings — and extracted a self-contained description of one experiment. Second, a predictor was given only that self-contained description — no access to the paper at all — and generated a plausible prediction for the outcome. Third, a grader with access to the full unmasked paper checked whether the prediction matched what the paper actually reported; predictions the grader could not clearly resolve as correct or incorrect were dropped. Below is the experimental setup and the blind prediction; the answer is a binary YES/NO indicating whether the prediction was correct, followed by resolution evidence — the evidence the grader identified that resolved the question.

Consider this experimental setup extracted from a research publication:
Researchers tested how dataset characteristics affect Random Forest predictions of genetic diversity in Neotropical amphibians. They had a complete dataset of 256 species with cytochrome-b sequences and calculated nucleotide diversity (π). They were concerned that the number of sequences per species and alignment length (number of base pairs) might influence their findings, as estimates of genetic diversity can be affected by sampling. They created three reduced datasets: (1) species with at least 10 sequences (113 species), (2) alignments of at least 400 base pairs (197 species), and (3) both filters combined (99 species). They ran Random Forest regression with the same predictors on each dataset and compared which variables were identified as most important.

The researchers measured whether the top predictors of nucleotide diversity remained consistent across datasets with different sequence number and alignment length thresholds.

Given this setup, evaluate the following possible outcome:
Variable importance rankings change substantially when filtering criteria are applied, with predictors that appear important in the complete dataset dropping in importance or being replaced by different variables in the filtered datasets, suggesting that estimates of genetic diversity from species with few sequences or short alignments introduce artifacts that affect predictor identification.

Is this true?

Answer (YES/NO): NO